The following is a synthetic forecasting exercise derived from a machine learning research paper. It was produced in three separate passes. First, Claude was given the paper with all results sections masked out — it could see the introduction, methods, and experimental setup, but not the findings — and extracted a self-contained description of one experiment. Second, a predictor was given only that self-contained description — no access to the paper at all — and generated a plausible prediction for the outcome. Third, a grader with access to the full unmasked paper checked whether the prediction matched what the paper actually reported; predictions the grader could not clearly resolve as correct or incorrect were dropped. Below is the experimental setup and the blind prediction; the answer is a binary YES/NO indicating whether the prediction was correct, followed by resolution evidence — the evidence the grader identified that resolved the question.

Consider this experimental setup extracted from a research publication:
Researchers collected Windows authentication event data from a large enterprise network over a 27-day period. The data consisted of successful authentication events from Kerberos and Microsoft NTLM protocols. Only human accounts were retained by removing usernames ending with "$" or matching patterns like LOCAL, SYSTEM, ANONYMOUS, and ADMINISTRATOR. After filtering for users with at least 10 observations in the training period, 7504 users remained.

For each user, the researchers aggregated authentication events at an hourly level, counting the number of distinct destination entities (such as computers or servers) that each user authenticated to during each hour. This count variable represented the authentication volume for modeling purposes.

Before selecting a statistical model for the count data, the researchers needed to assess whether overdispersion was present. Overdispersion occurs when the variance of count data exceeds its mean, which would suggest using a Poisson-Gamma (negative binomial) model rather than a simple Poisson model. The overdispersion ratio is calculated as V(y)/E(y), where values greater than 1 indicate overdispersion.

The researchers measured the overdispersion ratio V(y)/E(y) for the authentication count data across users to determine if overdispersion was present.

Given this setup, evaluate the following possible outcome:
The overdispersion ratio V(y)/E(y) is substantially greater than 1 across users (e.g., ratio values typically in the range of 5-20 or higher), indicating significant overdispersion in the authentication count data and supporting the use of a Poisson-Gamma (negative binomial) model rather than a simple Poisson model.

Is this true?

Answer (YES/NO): NO